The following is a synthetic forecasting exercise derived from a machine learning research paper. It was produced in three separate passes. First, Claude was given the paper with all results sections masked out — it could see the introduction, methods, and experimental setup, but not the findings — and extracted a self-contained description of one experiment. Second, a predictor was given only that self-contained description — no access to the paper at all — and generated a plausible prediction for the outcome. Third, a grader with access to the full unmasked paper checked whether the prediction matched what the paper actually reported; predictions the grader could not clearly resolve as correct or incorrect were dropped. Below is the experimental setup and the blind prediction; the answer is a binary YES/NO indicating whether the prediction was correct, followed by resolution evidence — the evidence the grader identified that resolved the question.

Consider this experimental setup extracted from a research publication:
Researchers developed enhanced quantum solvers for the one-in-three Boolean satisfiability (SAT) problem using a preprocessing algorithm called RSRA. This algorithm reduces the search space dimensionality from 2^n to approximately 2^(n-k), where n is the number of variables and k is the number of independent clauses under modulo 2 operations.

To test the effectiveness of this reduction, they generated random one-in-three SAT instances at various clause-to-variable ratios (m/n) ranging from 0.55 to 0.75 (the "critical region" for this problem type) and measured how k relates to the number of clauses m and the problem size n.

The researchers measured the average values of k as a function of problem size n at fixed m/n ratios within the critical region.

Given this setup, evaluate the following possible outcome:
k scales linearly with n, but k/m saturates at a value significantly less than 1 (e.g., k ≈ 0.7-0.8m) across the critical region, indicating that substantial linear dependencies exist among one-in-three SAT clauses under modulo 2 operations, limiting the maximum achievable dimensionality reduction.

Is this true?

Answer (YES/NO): NO